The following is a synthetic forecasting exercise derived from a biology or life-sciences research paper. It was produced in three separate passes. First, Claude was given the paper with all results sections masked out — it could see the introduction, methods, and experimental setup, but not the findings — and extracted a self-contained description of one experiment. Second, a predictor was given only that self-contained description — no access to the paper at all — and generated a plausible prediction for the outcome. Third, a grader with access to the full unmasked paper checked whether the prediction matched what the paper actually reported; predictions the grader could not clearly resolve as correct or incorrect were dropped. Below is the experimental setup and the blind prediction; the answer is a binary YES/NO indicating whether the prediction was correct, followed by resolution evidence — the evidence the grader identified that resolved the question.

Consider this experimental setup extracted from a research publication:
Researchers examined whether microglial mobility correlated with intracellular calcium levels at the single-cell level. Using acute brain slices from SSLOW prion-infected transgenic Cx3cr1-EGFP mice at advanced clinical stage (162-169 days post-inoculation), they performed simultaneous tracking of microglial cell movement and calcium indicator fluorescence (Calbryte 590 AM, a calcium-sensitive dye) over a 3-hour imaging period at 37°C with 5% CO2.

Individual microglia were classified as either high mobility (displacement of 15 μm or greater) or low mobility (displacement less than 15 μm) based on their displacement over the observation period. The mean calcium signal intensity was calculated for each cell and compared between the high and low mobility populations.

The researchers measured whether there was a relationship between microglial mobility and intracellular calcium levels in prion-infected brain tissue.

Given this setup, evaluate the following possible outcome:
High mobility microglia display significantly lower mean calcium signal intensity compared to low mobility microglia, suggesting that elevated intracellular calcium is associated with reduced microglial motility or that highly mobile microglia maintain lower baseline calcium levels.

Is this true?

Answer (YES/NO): NO